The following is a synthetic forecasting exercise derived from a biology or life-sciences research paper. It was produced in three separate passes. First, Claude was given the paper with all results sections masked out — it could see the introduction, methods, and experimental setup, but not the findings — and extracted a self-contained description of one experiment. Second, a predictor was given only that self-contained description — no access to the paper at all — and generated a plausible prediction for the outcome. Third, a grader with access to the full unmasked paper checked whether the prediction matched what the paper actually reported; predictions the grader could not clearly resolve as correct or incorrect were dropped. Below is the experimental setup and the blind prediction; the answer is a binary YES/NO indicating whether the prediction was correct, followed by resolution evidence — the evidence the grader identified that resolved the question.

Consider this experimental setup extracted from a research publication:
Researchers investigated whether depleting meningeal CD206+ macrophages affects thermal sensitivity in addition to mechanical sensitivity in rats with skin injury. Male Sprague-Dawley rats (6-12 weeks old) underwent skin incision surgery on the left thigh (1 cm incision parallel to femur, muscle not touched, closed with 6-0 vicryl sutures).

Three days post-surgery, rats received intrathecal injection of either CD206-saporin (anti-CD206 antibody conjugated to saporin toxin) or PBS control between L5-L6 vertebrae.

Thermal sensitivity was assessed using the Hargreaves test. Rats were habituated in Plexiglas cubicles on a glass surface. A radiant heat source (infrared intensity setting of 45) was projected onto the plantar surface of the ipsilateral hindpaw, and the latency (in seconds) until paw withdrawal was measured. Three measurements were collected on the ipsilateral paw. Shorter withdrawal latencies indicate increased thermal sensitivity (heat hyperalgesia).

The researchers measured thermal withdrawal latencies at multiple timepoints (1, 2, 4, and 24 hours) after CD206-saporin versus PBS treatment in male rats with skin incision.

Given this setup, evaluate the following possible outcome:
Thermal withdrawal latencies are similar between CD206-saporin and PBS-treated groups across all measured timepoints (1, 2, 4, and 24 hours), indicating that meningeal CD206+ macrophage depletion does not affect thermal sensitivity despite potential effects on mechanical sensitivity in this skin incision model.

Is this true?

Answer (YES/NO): YES